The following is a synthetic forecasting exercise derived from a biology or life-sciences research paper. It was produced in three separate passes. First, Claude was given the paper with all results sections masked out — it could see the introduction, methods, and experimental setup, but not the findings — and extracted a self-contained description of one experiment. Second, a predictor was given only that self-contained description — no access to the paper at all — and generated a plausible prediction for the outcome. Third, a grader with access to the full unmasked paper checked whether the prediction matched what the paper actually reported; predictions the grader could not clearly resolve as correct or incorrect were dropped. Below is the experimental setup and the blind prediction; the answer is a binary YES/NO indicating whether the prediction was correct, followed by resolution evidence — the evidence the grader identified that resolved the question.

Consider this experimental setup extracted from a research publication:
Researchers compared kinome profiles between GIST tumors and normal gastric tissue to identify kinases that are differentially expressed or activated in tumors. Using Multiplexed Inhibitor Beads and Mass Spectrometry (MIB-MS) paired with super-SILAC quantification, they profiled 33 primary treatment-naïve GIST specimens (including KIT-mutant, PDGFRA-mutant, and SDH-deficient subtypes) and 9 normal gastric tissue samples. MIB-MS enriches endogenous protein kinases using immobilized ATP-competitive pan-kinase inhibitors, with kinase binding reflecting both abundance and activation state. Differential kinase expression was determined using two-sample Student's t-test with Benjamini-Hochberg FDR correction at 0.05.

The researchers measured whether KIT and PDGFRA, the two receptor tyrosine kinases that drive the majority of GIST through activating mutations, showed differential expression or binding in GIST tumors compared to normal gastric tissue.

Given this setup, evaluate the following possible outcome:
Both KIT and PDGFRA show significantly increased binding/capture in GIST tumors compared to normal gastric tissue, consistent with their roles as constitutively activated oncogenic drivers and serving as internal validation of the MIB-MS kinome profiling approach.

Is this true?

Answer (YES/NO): NO